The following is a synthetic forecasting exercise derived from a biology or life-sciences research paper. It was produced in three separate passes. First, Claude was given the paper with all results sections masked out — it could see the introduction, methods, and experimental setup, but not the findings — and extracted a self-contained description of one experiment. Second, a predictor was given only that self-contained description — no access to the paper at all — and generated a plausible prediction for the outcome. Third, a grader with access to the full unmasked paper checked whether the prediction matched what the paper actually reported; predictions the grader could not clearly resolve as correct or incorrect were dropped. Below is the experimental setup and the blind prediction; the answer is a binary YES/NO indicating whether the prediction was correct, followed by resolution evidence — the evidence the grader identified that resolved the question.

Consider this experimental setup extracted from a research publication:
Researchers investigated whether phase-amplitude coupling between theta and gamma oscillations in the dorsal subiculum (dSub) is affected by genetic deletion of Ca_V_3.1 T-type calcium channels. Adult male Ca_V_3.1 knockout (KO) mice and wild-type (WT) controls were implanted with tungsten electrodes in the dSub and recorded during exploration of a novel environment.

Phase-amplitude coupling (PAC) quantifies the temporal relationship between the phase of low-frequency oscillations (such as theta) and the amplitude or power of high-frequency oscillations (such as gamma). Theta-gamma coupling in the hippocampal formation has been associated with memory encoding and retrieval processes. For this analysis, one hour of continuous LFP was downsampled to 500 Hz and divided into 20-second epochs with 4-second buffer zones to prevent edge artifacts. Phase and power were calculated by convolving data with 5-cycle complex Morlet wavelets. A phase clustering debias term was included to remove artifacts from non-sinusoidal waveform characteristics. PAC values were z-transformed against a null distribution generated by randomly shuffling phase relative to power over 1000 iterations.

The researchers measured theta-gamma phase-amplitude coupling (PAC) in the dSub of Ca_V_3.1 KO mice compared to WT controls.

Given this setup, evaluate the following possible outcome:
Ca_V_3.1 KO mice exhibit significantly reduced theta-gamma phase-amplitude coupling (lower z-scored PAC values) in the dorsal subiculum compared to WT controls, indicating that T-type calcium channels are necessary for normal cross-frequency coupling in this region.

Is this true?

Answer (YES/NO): YES